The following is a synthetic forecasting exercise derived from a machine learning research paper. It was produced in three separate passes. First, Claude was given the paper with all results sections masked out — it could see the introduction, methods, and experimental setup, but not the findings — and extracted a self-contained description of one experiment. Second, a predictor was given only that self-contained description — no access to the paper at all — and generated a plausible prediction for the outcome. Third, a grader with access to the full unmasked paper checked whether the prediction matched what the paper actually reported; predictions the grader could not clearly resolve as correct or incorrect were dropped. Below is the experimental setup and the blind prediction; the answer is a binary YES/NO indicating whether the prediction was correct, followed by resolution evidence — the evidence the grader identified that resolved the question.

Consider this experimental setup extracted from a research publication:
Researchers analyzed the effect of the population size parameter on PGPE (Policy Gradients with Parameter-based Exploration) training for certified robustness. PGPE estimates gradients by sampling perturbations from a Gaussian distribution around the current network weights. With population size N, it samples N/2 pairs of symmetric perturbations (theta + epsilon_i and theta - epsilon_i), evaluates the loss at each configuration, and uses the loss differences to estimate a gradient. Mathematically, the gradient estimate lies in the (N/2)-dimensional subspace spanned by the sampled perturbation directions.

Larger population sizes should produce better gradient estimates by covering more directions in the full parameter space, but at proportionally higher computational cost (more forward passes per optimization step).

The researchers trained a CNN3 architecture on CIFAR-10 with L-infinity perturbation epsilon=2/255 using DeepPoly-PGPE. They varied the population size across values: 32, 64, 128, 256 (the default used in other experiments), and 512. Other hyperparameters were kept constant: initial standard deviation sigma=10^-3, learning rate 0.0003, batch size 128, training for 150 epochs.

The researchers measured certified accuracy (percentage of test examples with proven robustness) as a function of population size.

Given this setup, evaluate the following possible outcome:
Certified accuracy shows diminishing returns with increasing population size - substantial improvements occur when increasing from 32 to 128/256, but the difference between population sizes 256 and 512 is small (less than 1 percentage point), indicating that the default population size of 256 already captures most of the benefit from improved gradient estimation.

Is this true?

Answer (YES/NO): NO